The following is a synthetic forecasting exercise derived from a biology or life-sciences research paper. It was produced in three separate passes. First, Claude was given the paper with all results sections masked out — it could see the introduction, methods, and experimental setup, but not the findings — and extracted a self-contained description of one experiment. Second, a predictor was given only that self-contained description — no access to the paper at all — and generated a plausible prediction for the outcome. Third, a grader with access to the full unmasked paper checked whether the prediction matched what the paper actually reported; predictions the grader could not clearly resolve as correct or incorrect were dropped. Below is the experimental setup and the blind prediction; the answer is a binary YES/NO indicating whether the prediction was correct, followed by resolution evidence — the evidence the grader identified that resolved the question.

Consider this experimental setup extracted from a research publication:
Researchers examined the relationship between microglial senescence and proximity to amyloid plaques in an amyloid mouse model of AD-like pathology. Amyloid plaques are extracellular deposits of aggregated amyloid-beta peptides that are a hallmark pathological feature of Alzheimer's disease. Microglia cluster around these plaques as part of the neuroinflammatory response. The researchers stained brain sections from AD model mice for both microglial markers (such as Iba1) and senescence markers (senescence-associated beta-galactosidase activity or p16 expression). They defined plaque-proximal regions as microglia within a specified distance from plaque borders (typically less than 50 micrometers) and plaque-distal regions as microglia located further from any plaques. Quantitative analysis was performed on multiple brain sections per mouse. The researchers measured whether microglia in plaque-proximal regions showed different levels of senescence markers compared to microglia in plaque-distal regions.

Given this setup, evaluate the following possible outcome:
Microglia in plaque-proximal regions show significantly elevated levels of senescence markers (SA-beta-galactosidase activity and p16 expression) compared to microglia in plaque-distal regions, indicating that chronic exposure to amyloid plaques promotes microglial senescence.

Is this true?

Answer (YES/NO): YES